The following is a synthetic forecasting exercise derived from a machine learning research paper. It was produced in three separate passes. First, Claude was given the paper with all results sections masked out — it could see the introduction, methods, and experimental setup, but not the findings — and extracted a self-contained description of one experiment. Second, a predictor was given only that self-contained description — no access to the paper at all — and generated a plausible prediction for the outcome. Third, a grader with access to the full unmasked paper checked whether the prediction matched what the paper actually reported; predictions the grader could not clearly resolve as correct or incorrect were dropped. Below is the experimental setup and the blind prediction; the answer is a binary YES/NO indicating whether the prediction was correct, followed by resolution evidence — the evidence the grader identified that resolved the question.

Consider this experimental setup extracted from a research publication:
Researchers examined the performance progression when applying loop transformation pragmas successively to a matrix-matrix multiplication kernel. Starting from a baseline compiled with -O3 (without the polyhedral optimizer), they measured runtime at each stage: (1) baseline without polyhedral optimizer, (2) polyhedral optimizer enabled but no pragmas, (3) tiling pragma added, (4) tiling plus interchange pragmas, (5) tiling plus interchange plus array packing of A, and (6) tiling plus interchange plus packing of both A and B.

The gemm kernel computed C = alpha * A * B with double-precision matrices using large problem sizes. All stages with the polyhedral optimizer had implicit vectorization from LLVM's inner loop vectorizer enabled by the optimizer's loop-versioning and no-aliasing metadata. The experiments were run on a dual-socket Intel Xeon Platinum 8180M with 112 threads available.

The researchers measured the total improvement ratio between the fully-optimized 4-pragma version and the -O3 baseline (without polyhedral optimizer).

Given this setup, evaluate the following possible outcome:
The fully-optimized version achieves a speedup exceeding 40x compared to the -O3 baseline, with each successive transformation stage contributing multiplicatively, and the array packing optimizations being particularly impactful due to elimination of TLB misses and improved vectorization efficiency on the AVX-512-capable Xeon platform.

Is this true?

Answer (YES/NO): NO